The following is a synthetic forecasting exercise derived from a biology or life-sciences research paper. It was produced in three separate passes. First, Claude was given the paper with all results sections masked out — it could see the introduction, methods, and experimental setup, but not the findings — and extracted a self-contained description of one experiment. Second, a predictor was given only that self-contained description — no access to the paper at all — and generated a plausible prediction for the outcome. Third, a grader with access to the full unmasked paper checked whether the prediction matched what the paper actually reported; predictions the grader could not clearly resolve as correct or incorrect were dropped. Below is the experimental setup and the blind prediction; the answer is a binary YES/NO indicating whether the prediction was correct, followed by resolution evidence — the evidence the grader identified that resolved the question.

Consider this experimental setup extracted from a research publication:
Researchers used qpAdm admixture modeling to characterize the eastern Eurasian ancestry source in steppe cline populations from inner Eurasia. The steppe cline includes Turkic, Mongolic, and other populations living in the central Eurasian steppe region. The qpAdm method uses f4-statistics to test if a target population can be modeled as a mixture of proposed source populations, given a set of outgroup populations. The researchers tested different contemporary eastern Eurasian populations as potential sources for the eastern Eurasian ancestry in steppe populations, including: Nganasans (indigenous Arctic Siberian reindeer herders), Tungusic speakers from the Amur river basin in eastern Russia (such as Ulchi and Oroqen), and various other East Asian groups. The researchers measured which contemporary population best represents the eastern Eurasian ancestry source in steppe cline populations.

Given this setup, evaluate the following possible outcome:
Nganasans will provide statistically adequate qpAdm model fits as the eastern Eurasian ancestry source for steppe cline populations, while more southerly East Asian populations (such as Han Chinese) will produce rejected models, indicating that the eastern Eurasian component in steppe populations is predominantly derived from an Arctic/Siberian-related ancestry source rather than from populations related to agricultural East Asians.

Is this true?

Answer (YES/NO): NO